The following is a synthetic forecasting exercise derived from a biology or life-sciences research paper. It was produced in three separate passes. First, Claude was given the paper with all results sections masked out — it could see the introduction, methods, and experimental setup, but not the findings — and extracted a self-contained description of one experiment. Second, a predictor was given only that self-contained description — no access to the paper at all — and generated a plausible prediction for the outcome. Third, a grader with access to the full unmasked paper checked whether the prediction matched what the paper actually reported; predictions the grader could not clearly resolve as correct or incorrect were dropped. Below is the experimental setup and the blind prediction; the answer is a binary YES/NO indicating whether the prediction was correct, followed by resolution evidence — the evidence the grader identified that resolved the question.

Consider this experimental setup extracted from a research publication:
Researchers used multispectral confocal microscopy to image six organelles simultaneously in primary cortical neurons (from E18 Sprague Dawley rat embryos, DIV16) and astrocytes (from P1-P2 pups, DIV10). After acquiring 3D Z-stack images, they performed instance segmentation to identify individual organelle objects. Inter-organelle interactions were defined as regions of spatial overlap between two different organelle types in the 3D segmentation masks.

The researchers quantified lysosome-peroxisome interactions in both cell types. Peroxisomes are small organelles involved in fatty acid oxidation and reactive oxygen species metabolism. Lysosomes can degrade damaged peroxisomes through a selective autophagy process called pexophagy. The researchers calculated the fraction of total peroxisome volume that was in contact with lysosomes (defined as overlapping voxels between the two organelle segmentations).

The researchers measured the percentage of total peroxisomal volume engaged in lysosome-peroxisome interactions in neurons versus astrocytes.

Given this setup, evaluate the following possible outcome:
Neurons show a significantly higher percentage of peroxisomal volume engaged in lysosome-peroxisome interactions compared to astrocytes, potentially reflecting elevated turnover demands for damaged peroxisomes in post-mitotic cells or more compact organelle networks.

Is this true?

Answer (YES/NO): NO